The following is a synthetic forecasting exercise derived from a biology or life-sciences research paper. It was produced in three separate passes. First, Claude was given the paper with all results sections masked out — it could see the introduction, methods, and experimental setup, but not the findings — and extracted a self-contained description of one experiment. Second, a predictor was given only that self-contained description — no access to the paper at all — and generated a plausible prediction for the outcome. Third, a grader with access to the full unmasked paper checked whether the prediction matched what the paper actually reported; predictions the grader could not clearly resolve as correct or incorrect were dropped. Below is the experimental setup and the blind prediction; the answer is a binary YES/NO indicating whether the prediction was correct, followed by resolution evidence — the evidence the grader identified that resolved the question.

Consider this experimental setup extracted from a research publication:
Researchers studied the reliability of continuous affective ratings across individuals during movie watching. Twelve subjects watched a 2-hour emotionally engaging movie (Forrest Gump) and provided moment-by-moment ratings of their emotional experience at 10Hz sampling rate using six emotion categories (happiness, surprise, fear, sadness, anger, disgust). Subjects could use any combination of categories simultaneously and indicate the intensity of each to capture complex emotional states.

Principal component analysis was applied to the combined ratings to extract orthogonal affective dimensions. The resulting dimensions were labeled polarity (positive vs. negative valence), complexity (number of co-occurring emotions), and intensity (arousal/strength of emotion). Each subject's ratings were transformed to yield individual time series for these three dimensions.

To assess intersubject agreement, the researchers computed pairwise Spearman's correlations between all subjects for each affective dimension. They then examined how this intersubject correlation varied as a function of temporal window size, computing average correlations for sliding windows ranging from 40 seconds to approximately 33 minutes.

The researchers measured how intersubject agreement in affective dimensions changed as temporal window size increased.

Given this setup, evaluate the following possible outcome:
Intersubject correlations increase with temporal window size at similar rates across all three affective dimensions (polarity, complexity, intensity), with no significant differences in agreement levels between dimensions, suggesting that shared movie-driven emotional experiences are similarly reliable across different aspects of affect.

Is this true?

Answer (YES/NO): NO